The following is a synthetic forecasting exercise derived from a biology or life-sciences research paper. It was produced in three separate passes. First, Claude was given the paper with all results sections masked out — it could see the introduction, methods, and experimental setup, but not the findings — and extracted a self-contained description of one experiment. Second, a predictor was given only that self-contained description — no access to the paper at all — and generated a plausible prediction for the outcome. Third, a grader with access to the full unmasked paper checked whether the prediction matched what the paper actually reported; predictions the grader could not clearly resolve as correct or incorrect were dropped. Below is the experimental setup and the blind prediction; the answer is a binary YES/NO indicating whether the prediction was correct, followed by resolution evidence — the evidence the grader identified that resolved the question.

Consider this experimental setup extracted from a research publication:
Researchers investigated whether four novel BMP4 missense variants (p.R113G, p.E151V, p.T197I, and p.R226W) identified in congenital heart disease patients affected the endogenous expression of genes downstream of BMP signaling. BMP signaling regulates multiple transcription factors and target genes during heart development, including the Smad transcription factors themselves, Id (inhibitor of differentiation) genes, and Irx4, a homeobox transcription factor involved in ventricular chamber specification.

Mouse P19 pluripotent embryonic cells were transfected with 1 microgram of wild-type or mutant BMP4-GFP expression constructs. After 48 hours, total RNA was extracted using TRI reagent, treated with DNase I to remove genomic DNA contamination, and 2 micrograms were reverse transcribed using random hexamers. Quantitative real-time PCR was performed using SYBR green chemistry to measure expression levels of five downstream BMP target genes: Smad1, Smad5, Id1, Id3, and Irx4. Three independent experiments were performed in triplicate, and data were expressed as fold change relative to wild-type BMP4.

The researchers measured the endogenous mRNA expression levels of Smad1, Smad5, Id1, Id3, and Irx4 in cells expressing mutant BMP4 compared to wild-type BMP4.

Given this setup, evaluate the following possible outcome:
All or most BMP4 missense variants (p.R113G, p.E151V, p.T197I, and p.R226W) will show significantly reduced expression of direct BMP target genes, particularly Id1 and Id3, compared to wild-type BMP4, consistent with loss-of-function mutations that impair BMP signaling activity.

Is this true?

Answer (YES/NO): NO